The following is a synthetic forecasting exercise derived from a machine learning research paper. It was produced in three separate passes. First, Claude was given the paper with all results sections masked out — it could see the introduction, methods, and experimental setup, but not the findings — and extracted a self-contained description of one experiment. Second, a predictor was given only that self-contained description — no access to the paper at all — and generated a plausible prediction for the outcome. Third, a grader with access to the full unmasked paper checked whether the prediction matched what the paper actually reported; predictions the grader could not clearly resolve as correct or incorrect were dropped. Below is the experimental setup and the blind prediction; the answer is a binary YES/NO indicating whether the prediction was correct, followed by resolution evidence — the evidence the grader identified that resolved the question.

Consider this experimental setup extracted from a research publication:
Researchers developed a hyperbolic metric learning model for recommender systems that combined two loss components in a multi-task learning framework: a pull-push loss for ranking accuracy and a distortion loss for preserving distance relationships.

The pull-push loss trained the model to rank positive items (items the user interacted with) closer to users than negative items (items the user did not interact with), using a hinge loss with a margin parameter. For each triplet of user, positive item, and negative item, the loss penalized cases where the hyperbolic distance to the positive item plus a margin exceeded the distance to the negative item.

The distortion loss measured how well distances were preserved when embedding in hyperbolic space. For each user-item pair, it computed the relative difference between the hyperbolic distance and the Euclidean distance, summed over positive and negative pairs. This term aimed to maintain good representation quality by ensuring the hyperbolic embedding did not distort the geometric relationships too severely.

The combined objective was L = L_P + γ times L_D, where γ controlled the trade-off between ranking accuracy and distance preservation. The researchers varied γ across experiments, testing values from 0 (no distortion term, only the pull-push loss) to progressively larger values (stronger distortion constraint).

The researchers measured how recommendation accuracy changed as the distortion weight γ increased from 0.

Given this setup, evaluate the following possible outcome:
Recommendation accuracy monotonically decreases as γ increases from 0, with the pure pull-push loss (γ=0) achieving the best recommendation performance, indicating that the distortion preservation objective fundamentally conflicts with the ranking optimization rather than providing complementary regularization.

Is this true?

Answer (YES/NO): NO